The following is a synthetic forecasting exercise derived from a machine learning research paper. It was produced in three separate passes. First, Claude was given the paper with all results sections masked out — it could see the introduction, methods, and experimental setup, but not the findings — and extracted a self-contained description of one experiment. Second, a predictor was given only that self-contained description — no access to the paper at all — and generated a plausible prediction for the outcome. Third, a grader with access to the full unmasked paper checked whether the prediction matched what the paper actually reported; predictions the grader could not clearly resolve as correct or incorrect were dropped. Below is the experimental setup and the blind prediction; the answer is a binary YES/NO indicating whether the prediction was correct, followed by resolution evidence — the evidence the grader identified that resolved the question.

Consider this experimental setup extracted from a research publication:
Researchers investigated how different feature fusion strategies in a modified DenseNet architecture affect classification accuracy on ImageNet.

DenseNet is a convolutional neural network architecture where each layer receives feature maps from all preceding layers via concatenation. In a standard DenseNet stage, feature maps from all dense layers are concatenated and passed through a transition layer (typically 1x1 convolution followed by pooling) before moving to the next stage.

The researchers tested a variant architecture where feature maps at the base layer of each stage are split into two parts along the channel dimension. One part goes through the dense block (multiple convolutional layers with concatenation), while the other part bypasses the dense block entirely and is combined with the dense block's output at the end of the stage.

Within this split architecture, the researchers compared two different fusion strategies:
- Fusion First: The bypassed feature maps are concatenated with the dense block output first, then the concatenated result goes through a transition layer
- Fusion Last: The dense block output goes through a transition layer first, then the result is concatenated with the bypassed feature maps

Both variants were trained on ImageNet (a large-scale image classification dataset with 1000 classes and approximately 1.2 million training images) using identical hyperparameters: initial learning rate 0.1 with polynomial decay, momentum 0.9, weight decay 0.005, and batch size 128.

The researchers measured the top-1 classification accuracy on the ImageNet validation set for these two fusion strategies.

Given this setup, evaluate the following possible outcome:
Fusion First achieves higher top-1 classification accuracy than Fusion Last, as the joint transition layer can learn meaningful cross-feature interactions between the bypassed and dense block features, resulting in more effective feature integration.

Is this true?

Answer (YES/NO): NO